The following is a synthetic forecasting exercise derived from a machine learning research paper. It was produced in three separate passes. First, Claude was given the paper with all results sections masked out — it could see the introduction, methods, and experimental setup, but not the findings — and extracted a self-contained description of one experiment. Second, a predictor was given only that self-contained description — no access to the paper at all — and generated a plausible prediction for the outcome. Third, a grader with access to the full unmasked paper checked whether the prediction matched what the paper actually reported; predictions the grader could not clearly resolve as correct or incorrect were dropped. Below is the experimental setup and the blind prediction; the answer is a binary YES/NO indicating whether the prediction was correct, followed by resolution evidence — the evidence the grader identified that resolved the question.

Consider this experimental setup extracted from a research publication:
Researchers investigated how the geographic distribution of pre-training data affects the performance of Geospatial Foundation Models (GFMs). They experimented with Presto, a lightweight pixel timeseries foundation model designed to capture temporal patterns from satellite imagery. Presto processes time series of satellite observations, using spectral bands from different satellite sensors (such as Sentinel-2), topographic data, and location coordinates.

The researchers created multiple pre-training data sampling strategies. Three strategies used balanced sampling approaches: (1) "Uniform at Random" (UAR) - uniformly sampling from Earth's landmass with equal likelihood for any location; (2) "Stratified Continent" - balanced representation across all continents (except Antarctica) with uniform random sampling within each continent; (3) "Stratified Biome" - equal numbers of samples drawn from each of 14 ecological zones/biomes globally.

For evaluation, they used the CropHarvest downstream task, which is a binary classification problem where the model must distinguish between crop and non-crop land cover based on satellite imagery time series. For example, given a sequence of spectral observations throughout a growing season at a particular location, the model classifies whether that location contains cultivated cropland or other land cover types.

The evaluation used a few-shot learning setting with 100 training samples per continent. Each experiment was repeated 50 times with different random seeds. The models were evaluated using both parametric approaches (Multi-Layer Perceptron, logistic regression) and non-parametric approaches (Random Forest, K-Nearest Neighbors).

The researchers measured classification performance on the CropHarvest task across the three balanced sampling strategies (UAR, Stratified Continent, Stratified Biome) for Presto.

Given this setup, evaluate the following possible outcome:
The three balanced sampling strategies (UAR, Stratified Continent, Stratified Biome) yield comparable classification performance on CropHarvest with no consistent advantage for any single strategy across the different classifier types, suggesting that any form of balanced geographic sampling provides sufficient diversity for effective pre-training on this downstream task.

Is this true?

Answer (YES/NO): YES